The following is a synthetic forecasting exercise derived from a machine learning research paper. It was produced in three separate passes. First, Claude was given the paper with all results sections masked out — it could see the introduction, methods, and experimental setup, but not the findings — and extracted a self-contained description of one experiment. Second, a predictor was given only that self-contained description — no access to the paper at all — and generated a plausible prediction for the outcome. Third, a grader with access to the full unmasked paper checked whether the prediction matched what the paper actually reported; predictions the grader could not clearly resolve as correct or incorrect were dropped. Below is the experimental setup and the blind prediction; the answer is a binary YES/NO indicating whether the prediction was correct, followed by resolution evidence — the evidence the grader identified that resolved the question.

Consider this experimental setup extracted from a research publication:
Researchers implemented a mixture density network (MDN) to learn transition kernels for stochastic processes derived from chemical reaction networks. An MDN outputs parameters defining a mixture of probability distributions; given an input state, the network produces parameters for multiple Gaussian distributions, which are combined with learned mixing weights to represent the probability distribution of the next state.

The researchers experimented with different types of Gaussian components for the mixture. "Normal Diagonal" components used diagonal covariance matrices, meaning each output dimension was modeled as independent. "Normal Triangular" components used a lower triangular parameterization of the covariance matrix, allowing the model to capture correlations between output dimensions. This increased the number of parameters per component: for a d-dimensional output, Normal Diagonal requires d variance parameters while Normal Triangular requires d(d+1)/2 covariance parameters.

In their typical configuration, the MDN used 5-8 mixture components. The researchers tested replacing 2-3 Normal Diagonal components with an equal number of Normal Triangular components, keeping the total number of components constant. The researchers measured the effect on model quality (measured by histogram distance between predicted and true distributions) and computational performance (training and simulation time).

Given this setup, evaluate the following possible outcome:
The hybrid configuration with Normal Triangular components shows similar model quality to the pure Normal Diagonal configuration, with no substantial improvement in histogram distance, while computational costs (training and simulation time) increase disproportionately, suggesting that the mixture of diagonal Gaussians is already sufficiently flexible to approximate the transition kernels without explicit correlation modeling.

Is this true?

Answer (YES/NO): NO